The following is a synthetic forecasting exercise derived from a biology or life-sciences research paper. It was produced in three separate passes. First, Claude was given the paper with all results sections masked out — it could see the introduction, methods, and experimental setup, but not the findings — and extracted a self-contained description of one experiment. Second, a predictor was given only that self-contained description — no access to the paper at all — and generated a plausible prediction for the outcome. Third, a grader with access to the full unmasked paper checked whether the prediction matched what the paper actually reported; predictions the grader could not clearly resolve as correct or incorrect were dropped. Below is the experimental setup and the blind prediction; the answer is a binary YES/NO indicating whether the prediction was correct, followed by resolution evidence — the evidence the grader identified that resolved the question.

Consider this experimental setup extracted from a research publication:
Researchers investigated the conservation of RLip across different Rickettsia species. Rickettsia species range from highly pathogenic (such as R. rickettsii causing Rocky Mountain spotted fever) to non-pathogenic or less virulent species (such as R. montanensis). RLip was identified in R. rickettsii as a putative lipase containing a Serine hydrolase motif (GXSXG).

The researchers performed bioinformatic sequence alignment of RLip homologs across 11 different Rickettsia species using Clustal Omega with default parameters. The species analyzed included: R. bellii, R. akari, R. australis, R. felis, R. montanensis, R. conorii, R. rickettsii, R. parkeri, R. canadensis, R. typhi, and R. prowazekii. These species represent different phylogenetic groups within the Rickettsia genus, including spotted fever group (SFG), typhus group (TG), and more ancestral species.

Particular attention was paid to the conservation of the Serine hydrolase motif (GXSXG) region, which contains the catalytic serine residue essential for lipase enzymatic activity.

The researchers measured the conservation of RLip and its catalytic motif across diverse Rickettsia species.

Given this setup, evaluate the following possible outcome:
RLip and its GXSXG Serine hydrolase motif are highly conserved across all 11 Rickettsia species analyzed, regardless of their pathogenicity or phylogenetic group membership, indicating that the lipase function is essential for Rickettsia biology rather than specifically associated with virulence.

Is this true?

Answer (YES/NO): YES